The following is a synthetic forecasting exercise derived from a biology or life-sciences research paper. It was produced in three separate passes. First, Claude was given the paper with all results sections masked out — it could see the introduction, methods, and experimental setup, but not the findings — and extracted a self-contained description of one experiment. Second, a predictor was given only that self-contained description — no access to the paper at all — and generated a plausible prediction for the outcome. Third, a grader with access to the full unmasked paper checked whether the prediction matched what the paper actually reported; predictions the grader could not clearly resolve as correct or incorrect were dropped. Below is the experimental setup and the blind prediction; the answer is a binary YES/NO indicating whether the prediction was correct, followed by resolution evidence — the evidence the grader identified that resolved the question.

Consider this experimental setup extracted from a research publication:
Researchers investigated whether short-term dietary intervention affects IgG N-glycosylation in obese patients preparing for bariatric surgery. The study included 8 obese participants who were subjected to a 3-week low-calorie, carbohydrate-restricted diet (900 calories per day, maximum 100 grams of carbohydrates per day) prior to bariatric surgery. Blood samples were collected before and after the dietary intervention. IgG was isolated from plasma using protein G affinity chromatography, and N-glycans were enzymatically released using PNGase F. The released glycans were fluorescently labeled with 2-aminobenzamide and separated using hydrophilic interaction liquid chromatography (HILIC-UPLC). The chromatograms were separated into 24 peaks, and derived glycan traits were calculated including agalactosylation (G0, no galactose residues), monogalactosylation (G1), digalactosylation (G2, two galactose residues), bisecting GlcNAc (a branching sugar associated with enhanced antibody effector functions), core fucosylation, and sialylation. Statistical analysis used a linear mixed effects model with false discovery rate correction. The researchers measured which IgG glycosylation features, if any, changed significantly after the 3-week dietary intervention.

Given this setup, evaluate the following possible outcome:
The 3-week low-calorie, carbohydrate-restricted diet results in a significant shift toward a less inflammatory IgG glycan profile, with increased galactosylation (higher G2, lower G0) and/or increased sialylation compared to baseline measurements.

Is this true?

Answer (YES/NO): NO